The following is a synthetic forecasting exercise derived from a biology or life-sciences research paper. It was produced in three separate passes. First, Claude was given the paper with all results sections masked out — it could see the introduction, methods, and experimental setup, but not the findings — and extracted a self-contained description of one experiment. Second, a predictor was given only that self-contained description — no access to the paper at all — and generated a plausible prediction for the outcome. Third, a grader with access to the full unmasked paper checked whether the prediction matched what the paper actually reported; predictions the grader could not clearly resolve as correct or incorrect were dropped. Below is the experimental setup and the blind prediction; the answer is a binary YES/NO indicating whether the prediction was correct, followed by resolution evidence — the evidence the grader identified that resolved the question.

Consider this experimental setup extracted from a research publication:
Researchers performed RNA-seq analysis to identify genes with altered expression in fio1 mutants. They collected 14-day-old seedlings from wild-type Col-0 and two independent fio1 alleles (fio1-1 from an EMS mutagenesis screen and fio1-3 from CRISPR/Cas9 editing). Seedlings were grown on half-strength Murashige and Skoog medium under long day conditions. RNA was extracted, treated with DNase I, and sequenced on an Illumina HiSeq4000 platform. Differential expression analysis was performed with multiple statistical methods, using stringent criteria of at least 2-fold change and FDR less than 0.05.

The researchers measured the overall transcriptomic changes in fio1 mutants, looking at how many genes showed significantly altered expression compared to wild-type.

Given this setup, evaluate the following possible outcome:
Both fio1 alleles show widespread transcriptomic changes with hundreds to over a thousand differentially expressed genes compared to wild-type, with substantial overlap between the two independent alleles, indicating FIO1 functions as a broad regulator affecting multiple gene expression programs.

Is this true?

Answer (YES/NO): YES